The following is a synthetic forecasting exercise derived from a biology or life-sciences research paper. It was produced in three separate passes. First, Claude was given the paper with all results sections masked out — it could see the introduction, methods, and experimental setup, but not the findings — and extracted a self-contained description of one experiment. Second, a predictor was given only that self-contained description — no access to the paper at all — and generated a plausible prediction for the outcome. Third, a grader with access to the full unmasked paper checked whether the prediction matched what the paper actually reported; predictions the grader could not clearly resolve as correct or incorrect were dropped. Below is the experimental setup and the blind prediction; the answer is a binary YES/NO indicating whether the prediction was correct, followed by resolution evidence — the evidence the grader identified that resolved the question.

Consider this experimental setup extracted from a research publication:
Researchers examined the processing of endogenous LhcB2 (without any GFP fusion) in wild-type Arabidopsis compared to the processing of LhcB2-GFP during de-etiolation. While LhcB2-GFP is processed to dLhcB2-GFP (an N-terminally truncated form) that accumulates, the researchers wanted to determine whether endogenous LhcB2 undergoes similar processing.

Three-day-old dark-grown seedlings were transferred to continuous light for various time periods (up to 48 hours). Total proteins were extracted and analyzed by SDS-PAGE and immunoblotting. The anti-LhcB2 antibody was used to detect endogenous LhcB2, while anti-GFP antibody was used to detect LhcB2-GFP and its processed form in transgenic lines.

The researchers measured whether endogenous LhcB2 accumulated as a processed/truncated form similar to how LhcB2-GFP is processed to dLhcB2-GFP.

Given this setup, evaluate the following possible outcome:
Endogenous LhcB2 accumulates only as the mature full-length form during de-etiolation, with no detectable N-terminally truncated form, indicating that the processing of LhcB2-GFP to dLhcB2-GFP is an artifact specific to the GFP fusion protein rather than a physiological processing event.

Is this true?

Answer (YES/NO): NO